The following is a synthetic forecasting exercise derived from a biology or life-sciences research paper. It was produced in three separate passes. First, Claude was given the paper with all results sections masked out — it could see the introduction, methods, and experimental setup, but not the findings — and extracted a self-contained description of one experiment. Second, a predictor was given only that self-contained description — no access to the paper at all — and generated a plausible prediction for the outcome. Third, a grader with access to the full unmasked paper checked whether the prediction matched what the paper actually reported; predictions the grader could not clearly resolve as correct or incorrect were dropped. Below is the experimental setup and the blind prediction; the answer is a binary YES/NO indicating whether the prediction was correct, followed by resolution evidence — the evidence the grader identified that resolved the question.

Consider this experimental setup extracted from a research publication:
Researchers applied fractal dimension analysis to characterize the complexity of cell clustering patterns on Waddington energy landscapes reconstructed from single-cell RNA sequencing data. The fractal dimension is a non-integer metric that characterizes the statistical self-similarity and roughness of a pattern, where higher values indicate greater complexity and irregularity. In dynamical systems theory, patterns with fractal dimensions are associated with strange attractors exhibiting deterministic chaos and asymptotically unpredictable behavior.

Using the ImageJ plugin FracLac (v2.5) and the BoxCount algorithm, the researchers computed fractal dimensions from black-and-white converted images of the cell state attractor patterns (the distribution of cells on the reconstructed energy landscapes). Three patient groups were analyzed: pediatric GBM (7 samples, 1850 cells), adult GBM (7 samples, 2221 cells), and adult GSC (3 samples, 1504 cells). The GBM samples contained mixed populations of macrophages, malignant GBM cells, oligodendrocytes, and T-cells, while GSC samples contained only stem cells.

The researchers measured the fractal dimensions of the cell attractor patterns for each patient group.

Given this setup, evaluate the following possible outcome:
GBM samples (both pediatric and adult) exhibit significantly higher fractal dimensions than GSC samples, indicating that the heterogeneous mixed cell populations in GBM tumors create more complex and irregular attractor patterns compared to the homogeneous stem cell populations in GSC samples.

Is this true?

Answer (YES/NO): NO